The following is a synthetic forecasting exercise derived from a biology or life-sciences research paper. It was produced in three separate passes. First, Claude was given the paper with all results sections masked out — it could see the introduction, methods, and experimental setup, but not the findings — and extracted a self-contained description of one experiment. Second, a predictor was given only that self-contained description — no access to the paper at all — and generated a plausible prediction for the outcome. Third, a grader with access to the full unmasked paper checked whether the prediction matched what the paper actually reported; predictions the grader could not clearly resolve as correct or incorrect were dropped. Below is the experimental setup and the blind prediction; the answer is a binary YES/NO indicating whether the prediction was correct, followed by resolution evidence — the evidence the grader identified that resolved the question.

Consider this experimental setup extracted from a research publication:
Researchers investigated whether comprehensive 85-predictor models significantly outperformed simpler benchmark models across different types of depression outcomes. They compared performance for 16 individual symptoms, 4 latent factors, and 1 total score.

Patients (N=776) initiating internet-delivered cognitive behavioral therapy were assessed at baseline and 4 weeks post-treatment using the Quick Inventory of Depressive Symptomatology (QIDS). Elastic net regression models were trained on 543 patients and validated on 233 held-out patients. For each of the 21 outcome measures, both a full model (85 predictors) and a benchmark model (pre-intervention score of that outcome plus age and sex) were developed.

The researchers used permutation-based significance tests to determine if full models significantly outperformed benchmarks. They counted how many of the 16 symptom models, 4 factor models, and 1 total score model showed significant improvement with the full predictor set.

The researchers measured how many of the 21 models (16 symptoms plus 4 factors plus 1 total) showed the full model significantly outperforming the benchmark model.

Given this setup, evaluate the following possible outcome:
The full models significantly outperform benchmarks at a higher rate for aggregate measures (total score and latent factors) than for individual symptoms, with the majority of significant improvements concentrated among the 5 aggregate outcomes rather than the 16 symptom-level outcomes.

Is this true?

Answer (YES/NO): NO